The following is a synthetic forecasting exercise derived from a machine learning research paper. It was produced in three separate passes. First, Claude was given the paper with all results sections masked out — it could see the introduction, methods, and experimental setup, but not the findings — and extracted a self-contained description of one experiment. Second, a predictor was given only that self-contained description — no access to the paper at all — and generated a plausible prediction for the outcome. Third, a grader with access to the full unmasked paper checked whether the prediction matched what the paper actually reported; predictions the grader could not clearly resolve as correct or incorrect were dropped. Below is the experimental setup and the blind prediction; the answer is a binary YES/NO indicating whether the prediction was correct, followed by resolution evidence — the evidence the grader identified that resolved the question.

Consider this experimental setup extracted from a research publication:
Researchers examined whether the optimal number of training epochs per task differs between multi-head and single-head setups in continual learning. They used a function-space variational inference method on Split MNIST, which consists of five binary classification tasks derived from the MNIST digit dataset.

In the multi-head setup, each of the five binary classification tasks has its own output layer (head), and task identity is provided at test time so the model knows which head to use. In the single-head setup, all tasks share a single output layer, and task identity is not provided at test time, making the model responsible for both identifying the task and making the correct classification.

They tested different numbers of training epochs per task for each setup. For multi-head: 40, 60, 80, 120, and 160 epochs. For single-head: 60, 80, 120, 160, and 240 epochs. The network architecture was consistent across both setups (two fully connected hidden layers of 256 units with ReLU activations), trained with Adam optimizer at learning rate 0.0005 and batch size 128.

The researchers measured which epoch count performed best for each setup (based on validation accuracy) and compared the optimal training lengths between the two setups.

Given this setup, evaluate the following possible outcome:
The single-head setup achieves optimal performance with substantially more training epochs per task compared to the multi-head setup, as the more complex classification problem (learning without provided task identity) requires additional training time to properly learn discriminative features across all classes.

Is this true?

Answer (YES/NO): NO